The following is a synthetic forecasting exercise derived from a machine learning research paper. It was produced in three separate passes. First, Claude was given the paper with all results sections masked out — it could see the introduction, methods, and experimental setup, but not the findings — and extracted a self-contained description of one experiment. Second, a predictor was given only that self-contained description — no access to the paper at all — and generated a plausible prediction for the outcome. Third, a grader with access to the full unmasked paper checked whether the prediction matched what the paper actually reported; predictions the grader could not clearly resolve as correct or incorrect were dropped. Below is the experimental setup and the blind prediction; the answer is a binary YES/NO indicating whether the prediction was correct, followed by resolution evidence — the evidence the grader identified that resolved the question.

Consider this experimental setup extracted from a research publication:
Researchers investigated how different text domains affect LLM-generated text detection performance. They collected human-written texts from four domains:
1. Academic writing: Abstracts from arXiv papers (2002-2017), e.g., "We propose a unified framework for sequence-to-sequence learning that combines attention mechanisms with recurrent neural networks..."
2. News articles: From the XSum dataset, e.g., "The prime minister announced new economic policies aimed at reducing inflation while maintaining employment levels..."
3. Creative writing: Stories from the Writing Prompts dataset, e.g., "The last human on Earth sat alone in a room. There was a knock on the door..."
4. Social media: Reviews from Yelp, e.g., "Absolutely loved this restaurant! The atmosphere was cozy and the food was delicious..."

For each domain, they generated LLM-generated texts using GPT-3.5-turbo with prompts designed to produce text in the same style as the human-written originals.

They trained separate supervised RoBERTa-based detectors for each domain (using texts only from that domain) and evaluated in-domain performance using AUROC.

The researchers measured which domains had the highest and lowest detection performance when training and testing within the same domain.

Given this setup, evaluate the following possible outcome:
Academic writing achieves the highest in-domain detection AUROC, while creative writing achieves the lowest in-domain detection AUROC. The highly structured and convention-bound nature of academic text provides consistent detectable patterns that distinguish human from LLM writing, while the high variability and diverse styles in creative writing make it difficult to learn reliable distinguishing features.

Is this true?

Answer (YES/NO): NO